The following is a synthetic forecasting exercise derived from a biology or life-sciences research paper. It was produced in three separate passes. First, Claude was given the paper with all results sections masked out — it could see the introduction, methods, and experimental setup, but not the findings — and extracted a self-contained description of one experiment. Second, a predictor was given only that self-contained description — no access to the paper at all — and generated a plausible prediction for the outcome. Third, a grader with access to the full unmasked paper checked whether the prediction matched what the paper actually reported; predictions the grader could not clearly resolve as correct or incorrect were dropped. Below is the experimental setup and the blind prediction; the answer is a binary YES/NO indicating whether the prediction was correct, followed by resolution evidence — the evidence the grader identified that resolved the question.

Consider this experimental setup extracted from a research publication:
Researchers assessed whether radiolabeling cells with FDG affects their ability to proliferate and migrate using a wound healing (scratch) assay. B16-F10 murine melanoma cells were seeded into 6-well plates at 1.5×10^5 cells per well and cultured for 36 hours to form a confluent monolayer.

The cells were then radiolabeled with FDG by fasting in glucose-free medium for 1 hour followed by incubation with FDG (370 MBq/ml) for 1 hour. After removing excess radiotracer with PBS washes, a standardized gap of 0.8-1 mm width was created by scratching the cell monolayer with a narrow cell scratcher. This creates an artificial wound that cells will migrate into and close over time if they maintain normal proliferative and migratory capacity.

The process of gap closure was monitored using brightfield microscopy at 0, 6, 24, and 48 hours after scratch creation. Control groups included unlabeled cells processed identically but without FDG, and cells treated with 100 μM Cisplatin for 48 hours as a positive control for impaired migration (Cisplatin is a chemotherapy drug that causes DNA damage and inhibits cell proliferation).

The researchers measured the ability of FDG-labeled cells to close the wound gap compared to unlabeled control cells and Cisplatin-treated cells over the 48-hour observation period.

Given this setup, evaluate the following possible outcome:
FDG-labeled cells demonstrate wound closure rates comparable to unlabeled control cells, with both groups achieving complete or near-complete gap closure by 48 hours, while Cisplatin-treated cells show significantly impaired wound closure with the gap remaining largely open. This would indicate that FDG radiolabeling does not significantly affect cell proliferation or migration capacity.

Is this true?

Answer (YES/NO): YES